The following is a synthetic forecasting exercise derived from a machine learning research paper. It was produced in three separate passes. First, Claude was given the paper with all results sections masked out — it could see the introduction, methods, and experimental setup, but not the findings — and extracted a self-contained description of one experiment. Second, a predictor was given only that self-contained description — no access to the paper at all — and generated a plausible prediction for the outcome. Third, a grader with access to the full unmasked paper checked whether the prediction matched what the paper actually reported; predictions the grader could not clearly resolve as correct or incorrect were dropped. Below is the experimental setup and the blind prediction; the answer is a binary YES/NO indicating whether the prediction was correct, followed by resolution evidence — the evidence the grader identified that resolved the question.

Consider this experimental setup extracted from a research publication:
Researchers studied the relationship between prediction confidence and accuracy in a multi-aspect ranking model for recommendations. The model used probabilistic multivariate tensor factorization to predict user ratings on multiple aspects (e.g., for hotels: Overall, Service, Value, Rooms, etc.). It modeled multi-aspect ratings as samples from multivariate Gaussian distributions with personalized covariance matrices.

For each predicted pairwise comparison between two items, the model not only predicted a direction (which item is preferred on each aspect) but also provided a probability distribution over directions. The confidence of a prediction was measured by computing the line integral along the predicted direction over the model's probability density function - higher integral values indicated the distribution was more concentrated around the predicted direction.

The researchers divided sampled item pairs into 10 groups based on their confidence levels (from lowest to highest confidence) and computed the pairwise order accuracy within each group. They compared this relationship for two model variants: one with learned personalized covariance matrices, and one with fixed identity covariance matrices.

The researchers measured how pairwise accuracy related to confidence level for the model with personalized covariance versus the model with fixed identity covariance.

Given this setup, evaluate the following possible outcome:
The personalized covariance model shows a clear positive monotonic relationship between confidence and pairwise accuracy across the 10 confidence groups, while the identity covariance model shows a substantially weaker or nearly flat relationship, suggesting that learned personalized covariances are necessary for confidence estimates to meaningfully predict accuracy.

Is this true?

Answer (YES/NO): YES